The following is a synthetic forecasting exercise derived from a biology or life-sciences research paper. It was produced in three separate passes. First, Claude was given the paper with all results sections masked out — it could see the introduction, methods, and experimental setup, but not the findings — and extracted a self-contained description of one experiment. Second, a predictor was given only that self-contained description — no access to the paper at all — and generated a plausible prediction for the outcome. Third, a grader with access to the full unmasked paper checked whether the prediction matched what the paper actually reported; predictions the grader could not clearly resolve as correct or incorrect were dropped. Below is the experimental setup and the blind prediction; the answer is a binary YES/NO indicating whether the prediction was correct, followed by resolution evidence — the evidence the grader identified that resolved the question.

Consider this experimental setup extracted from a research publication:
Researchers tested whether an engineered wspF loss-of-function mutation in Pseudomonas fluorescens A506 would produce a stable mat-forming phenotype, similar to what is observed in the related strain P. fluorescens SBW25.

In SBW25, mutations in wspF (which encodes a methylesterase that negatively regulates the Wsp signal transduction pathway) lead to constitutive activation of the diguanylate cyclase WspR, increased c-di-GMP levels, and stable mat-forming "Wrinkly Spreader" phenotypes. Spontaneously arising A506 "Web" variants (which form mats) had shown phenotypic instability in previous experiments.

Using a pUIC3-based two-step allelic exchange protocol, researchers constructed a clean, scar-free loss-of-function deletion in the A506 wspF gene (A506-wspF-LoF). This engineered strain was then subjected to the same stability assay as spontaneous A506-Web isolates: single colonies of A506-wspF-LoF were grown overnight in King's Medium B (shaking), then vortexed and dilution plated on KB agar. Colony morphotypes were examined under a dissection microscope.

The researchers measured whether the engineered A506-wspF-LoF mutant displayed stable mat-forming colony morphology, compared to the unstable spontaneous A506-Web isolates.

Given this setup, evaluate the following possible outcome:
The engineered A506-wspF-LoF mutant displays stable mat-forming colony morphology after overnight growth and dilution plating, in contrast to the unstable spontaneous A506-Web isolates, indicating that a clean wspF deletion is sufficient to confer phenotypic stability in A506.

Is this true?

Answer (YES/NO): YES